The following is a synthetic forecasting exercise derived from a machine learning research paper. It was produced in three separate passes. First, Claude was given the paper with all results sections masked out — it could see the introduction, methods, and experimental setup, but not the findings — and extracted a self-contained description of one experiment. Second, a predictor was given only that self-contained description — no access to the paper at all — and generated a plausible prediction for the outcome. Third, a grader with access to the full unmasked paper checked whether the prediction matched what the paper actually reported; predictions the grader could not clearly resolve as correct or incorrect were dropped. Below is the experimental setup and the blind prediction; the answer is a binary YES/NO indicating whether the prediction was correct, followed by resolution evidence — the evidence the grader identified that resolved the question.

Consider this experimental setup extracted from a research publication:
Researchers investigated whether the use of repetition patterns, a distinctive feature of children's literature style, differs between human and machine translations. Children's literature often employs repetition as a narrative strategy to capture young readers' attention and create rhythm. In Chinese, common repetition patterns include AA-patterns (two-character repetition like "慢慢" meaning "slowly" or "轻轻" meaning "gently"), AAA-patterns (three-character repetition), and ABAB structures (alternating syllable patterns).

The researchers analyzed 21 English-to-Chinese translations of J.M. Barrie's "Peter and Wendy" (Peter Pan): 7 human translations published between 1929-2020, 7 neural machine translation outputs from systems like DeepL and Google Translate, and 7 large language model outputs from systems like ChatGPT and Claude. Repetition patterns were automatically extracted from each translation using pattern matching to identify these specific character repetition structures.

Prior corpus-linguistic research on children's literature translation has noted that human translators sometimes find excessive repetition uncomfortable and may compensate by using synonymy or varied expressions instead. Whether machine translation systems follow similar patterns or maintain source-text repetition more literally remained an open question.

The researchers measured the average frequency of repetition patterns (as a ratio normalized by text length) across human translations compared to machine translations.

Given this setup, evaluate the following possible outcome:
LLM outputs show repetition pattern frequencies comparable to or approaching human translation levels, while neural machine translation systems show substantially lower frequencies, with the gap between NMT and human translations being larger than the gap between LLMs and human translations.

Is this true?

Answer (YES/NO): NO